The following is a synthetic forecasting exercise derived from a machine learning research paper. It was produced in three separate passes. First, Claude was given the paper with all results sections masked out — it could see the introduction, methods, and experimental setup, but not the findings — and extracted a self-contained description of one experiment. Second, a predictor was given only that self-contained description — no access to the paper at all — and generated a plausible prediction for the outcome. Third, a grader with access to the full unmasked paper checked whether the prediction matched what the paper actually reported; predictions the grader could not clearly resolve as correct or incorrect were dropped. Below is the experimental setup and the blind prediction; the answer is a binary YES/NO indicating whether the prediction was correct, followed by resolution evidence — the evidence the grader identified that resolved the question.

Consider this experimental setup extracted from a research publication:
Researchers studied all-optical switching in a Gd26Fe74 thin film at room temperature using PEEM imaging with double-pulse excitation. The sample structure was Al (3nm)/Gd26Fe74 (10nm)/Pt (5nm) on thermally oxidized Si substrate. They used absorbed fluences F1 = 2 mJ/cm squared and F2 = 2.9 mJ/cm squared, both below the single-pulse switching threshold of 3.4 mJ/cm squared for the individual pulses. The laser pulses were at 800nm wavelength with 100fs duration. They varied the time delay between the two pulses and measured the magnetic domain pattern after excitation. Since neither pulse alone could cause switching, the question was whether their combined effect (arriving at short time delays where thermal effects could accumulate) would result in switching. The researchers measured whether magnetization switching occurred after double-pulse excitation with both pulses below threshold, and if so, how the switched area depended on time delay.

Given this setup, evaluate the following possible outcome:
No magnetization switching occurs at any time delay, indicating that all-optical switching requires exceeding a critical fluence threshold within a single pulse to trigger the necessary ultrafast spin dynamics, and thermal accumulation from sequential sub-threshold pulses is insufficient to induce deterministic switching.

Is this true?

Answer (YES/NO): NO